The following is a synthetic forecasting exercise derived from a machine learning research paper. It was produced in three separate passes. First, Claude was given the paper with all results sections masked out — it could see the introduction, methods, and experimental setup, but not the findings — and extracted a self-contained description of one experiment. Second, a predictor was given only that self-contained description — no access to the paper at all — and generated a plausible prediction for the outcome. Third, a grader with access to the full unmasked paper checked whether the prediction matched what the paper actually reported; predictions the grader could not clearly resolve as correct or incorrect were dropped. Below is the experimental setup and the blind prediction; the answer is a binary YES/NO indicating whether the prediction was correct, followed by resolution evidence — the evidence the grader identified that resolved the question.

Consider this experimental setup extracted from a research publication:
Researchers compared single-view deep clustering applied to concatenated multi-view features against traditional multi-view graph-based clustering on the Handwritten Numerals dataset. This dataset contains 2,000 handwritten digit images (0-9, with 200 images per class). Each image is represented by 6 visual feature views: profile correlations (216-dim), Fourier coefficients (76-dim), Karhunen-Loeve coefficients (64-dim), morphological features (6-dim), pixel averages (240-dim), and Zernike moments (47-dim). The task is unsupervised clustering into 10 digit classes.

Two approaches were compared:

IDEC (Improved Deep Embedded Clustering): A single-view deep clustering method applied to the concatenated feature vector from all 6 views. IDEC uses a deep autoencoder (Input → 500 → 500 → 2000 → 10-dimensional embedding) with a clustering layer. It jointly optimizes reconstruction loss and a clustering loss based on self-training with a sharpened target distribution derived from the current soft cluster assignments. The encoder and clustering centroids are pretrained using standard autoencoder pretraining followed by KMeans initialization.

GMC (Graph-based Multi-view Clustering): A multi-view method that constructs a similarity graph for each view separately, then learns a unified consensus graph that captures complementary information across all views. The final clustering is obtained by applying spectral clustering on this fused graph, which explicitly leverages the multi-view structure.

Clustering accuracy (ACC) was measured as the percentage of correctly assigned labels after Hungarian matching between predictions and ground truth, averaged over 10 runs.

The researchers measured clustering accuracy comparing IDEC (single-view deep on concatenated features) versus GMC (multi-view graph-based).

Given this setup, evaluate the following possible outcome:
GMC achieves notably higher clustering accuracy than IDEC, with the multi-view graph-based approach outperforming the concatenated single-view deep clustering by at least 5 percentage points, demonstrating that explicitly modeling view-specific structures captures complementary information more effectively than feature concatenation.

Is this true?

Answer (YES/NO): NO